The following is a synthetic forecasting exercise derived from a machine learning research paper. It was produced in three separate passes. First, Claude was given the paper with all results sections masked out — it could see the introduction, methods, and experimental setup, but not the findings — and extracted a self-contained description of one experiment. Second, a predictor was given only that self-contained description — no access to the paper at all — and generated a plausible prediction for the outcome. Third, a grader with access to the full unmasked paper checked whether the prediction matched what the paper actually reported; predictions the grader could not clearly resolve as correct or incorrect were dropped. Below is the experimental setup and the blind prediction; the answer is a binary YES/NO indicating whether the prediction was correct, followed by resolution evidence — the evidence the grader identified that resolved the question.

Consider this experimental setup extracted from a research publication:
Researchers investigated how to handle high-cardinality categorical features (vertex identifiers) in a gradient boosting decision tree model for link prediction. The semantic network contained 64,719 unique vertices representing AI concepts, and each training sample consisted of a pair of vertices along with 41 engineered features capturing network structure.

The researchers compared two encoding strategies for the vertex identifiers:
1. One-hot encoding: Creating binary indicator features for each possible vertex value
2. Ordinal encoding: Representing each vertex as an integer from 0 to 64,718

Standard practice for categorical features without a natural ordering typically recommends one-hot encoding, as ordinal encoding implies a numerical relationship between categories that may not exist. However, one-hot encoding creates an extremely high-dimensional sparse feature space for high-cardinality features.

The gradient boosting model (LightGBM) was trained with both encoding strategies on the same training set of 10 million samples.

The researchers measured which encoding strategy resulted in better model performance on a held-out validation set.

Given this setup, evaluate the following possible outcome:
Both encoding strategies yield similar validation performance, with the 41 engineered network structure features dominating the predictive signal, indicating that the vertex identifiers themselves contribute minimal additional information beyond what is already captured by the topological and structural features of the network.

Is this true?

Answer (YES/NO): NO